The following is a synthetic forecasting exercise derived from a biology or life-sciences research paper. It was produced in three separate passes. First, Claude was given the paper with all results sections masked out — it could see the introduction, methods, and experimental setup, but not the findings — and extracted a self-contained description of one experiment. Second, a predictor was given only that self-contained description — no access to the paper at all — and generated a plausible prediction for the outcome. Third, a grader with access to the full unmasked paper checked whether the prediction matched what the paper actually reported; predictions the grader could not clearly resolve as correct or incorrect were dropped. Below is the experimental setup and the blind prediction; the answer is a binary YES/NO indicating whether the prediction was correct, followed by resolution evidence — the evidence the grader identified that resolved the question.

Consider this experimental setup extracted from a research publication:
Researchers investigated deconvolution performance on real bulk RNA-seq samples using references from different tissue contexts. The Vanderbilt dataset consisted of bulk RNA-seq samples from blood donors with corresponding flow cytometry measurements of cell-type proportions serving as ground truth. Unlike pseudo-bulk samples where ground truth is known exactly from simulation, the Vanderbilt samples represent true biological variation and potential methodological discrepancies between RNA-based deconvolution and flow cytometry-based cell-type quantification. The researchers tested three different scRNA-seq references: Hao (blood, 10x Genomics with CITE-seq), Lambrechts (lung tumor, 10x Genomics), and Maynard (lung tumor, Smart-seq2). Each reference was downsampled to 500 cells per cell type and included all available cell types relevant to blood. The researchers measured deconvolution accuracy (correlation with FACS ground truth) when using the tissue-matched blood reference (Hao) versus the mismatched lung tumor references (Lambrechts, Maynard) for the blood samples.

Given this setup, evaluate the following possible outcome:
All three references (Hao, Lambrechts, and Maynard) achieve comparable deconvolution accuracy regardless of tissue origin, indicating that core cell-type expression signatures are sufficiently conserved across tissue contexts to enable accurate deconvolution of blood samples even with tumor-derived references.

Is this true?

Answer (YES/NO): NO